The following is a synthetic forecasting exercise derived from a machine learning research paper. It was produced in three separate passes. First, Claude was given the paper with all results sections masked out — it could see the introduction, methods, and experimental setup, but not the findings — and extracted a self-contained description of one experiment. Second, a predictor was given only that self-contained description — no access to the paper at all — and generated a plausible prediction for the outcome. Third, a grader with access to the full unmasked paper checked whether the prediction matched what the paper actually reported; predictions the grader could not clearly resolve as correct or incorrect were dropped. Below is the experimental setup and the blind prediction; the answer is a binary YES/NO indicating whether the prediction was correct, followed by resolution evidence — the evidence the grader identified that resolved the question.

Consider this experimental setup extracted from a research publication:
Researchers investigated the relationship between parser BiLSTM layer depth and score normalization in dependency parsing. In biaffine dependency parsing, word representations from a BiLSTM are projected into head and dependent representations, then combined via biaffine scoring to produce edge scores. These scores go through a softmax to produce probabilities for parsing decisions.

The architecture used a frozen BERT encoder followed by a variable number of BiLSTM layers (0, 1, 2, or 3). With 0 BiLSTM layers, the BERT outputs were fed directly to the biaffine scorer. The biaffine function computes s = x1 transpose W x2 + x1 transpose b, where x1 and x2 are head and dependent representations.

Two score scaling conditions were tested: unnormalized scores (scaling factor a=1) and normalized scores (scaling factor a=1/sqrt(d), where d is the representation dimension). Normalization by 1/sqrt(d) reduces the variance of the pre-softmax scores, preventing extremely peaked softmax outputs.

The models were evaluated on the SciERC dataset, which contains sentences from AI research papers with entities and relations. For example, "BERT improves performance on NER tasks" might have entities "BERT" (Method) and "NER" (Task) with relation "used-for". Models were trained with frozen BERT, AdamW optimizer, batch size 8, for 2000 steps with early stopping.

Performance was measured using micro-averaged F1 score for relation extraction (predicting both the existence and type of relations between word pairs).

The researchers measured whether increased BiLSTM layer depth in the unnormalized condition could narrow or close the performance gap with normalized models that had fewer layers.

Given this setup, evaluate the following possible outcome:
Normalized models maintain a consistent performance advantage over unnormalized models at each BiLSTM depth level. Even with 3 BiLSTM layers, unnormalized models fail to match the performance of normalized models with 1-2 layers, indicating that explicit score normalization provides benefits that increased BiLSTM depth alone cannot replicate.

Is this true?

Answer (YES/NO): NO